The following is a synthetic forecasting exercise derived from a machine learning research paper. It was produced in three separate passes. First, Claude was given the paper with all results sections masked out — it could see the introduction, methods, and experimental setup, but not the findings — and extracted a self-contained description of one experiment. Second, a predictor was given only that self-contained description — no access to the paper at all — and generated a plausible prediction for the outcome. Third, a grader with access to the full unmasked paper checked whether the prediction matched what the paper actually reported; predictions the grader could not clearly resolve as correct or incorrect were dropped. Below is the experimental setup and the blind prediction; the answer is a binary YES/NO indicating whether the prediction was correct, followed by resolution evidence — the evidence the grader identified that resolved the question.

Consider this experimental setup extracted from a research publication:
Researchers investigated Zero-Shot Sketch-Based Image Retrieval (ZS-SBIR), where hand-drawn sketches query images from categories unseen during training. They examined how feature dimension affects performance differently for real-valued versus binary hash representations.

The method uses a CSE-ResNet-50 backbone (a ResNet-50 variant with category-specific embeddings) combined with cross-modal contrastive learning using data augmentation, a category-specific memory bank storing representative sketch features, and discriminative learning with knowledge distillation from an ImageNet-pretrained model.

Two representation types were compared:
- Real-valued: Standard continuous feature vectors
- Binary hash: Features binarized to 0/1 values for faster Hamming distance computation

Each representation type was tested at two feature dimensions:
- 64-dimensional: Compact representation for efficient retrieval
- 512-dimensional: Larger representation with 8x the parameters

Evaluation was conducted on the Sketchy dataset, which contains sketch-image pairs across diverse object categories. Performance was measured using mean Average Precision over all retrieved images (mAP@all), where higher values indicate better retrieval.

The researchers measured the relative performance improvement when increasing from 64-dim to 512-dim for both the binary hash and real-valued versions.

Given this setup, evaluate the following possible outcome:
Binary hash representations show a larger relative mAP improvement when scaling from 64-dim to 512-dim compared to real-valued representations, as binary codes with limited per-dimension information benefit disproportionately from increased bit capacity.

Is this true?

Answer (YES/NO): YES